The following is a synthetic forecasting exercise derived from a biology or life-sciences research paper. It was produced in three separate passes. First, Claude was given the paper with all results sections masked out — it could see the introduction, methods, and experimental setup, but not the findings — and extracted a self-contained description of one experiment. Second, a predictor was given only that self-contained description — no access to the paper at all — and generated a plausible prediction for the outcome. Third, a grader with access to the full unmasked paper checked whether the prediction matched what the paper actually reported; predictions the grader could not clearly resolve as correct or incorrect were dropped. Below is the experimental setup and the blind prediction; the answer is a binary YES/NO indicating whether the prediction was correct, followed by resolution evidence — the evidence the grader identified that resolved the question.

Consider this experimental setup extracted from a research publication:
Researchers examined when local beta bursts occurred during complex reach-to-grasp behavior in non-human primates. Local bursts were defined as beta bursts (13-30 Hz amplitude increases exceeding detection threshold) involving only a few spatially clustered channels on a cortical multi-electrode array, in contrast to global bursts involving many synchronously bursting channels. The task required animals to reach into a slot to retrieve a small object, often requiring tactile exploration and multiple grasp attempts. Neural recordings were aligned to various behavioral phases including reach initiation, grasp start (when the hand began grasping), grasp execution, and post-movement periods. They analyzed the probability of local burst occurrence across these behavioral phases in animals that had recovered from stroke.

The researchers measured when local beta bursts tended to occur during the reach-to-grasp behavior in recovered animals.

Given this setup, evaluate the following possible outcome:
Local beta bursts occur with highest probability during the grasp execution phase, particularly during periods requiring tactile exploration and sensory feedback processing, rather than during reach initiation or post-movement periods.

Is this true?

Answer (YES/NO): NO